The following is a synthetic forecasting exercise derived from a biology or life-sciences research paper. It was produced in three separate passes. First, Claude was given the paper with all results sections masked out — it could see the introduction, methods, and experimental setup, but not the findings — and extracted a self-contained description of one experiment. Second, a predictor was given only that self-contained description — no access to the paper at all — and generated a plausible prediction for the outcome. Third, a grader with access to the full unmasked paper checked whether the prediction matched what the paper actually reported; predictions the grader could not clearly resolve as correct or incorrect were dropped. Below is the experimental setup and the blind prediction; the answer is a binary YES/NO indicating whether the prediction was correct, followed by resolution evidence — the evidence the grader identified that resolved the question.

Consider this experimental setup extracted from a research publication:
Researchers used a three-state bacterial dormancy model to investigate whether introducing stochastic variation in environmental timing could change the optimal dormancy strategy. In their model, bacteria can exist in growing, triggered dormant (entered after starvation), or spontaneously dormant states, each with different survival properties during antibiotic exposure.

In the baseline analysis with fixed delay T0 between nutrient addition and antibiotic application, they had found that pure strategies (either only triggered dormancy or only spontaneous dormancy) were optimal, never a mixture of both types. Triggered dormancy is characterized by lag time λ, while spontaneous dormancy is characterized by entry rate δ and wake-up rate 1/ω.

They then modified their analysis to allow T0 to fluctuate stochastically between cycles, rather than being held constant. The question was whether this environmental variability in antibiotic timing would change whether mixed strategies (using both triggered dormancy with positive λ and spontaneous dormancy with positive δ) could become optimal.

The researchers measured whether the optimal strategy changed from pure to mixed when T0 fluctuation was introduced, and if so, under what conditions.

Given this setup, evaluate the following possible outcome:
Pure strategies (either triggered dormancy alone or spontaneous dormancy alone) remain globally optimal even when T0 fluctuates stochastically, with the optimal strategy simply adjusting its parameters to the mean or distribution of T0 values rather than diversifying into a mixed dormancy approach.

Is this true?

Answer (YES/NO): NO